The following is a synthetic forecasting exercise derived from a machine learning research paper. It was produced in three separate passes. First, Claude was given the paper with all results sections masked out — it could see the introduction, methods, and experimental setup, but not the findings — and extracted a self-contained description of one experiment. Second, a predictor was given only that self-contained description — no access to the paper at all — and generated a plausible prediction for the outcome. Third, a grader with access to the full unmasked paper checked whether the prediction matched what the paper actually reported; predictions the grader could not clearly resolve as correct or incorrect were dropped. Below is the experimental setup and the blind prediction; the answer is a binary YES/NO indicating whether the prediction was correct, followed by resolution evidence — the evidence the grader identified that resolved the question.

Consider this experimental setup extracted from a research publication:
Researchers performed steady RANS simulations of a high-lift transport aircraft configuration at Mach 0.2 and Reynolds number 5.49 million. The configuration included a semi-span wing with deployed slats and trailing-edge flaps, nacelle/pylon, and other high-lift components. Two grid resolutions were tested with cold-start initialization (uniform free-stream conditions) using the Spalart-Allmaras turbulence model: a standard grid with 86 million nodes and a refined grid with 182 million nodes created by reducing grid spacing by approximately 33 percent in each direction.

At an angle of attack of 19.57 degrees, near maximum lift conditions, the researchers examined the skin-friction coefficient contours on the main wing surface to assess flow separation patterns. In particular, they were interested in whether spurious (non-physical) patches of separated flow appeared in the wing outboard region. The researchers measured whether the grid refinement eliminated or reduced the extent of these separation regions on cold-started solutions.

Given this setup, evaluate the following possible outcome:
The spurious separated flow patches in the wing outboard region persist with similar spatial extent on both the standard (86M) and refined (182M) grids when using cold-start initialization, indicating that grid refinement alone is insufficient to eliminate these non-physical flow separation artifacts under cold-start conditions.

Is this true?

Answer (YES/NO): YES